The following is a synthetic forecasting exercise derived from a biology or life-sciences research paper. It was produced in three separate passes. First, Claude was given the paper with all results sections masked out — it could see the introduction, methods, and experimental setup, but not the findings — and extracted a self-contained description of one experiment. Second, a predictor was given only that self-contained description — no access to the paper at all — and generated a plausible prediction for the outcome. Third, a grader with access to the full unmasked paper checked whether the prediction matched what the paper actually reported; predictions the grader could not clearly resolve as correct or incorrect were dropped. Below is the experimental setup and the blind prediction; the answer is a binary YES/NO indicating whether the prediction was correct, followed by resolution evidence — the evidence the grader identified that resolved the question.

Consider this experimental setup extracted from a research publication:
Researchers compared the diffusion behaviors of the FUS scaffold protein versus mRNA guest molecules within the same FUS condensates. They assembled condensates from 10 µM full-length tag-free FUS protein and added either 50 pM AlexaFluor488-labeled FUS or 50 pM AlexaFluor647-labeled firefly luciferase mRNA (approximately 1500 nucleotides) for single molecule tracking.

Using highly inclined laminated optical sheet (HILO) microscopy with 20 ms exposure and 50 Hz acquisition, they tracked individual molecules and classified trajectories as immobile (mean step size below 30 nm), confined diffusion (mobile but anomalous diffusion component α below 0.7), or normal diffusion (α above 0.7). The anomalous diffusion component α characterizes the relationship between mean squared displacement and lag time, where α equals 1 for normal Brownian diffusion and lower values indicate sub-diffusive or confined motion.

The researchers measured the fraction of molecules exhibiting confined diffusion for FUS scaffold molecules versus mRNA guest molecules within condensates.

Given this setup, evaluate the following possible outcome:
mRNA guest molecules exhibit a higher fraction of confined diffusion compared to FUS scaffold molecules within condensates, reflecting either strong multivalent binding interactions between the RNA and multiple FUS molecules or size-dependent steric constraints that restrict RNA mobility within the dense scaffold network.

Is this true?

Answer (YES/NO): YES